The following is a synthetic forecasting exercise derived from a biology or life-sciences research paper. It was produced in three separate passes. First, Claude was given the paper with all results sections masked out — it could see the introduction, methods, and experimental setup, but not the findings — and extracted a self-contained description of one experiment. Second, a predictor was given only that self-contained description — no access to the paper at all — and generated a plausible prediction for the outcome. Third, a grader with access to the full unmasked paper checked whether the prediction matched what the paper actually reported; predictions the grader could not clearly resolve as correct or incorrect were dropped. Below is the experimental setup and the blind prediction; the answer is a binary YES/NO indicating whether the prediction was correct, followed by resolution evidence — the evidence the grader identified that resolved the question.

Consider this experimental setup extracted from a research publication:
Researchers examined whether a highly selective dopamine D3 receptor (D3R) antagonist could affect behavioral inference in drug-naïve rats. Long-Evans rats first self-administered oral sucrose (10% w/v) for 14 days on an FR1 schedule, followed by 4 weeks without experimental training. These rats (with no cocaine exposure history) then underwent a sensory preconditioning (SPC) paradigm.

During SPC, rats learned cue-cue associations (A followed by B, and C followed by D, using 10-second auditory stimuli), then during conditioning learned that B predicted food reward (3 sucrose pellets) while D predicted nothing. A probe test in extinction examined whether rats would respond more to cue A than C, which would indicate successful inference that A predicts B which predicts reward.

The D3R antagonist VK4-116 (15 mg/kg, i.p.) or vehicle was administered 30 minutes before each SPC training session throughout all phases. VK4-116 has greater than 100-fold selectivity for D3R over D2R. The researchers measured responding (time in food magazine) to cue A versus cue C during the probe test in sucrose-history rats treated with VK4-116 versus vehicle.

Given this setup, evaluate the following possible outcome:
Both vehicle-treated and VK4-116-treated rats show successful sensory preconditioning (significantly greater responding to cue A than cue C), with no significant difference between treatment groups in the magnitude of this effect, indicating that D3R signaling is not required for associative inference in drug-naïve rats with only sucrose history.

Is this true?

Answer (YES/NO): NO